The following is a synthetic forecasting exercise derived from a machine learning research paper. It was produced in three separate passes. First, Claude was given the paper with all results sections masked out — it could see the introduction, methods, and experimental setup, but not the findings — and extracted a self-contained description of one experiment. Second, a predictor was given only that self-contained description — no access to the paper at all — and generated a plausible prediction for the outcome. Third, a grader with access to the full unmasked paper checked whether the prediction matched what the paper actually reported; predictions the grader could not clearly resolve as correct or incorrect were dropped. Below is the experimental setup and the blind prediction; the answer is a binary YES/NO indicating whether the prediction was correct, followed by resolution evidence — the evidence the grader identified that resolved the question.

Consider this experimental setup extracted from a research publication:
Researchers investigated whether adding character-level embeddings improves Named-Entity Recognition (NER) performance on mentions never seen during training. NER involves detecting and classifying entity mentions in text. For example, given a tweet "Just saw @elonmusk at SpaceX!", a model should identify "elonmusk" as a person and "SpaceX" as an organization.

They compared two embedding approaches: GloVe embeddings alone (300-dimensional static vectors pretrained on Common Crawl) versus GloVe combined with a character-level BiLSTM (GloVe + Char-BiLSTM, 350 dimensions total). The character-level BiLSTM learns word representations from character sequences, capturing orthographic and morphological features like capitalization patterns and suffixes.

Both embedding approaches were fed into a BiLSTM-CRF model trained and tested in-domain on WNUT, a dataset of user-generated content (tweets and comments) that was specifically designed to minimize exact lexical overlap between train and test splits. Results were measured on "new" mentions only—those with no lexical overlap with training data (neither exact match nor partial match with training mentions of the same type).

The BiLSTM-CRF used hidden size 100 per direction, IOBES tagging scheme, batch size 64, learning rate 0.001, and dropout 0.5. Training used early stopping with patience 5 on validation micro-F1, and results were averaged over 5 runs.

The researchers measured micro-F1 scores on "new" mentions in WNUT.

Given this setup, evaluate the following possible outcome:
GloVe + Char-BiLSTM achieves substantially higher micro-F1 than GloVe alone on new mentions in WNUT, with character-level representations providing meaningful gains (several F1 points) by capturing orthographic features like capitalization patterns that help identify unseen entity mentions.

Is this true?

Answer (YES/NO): YES